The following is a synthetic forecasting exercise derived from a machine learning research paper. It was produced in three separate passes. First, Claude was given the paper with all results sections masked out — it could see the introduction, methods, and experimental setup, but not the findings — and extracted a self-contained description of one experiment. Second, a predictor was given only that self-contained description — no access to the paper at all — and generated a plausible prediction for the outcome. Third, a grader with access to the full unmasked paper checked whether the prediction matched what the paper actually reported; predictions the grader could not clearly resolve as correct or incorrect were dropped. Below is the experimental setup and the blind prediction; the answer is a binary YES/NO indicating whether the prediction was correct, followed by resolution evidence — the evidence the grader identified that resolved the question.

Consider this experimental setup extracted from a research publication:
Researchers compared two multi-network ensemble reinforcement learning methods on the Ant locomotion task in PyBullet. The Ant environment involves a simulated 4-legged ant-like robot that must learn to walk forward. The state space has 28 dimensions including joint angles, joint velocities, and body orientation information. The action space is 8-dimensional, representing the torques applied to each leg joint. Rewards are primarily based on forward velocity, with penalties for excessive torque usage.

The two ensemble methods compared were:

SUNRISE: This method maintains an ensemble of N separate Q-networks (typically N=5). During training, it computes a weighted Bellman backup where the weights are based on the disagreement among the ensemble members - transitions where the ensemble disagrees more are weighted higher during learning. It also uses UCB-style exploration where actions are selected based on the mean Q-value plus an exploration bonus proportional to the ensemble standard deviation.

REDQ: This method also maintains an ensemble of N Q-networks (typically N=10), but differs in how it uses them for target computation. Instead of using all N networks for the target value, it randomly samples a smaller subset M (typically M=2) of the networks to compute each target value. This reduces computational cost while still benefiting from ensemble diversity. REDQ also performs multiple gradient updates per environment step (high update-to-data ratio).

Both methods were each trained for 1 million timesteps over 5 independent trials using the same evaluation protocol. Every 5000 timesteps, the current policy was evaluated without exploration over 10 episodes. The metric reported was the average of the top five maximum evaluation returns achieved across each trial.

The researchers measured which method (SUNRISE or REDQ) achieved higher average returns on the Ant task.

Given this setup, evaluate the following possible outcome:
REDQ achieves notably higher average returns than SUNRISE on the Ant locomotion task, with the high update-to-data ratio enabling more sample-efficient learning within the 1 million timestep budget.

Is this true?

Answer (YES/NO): NO